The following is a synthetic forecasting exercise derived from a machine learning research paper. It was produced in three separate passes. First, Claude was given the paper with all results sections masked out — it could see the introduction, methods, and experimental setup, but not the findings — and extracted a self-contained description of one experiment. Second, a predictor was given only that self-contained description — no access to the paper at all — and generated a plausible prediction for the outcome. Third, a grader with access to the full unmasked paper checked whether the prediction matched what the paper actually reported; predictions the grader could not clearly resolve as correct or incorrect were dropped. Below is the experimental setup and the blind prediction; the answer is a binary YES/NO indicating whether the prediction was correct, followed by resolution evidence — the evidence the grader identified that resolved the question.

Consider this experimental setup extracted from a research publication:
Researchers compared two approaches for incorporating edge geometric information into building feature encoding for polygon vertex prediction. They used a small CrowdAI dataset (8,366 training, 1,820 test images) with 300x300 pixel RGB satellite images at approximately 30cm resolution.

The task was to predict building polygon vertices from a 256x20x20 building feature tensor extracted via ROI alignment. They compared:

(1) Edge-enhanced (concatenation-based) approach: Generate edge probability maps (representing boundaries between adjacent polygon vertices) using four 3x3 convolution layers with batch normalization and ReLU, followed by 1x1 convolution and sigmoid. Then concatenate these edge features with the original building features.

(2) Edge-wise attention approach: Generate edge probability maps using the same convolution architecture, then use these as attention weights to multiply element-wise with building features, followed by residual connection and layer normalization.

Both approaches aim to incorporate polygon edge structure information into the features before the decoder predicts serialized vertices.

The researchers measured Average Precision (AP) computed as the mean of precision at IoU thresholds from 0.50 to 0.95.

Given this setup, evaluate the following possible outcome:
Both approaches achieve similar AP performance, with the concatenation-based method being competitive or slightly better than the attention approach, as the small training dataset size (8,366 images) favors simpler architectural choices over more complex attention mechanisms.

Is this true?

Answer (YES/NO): NO